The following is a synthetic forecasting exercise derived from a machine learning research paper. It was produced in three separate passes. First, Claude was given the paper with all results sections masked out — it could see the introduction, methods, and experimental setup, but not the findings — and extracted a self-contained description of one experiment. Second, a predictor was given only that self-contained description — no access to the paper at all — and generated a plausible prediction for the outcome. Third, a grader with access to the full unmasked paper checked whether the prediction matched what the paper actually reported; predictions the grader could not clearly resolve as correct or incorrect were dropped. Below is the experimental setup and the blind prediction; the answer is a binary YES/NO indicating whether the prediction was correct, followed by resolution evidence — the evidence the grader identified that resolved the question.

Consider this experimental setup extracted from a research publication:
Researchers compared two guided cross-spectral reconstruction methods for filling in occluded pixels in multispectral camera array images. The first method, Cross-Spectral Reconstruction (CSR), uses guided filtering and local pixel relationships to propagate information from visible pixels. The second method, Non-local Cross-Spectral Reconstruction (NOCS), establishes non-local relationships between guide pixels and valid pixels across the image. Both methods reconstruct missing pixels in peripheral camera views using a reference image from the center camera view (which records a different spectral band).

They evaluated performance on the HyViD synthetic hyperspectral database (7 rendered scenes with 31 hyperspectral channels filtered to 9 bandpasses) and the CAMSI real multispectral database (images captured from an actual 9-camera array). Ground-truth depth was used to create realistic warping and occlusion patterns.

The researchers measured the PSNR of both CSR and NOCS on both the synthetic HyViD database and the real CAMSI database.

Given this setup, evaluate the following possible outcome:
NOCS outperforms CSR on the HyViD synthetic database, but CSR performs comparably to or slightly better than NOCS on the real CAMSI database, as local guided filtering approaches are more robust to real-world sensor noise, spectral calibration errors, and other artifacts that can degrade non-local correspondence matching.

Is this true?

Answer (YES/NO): NO